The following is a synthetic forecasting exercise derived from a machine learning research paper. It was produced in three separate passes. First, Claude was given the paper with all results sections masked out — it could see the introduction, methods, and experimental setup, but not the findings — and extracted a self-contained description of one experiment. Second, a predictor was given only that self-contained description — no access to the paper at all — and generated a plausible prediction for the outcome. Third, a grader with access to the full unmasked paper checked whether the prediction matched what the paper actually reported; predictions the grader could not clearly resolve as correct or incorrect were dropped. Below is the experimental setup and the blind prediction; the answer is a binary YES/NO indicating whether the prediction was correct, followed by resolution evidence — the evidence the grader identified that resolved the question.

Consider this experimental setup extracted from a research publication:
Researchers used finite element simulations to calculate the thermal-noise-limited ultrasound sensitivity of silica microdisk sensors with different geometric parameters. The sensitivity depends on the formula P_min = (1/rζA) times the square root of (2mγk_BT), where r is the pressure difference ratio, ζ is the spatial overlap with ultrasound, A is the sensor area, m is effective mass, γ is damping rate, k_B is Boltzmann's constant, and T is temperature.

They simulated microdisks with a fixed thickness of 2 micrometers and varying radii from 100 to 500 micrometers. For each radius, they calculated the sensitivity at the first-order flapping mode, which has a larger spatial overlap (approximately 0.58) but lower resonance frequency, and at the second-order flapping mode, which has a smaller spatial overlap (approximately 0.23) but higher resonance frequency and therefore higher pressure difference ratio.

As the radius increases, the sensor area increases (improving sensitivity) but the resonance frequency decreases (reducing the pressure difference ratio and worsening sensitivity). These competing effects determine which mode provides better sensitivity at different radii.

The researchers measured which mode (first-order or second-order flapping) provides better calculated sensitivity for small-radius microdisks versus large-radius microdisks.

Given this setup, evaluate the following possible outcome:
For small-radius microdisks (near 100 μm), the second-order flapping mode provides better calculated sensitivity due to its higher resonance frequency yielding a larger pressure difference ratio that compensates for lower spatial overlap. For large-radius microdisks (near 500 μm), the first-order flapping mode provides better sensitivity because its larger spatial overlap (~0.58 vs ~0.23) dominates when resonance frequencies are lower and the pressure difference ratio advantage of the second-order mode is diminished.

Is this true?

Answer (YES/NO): NO